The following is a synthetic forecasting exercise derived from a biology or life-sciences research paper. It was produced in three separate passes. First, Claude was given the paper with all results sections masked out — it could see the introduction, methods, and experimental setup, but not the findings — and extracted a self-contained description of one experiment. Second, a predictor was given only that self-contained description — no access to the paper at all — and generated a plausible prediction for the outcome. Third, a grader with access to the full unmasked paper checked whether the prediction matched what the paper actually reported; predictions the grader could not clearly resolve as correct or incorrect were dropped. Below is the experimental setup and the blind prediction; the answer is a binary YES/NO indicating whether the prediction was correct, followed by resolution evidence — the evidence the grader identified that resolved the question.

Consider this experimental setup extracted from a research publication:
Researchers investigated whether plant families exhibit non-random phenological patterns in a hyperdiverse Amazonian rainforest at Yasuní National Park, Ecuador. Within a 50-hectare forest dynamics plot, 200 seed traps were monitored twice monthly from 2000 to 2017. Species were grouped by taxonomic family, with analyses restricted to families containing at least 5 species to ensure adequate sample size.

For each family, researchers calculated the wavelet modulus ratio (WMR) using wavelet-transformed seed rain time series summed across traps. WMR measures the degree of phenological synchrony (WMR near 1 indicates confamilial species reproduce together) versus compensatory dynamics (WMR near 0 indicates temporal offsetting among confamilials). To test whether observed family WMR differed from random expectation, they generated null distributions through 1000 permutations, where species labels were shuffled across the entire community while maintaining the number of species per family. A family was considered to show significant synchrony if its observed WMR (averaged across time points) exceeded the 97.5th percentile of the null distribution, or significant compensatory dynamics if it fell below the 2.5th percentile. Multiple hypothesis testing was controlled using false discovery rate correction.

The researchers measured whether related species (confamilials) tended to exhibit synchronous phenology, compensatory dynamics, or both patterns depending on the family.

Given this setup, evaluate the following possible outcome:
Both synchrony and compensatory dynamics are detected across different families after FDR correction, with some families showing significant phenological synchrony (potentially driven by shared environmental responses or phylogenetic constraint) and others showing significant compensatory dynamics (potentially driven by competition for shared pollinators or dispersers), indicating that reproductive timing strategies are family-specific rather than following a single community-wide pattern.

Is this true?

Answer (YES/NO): NO